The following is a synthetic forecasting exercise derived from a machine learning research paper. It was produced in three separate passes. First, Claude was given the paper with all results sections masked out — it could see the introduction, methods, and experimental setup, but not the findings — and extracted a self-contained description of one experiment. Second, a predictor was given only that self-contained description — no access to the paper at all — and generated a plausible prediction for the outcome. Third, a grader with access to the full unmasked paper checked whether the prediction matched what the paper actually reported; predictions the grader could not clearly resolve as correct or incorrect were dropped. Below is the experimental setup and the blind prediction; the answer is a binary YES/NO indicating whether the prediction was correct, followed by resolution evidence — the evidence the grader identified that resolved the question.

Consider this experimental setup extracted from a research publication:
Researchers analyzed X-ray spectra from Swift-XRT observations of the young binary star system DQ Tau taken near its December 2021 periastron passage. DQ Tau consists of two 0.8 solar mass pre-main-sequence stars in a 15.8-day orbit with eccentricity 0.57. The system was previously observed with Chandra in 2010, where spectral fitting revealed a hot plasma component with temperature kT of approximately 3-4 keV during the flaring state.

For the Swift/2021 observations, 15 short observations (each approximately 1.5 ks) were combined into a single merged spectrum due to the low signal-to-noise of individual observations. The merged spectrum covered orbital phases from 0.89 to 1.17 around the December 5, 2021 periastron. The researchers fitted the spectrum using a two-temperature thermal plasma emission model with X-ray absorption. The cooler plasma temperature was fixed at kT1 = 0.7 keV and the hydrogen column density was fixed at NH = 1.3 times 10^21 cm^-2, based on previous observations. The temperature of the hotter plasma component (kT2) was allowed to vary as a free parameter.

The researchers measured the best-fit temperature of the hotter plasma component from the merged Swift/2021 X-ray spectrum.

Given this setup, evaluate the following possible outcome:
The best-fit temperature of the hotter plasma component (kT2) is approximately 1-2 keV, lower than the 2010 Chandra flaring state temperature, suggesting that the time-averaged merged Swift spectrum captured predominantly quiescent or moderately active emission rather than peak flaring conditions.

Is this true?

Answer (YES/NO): NO